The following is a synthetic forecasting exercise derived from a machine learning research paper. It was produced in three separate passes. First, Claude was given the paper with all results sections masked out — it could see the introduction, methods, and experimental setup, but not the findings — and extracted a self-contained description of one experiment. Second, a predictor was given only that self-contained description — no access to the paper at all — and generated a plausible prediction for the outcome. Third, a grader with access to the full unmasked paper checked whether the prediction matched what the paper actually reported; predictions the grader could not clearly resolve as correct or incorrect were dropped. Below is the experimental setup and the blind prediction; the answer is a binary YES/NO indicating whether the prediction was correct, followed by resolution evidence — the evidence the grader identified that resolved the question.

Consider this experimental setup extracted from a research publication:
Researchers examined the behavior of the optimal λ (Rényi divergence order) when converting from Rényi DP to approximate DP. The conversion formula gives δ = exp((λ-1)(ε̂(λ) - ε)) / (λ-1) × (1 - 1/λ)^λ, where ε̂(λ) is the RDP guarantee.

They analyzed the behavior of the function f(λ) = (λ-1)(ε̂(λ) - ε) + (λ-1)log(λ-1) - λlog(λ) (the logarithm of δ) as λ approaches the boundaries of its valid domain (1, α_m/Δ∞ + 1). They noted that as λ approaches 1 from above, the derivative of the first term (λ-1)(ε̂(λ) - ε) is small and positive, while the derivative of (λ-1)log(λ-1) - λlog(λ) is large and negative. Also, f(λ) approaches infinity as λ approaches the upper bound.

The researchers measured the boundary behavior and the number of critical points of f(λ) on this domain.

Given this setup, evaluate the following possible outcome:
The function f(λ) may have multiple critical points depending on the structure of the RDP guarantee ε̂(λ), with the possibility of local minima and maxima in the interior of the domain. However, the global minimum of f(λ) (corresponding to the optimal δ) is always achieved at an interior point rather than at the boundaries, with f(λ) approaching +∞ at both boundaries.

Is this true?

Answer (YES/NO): NO